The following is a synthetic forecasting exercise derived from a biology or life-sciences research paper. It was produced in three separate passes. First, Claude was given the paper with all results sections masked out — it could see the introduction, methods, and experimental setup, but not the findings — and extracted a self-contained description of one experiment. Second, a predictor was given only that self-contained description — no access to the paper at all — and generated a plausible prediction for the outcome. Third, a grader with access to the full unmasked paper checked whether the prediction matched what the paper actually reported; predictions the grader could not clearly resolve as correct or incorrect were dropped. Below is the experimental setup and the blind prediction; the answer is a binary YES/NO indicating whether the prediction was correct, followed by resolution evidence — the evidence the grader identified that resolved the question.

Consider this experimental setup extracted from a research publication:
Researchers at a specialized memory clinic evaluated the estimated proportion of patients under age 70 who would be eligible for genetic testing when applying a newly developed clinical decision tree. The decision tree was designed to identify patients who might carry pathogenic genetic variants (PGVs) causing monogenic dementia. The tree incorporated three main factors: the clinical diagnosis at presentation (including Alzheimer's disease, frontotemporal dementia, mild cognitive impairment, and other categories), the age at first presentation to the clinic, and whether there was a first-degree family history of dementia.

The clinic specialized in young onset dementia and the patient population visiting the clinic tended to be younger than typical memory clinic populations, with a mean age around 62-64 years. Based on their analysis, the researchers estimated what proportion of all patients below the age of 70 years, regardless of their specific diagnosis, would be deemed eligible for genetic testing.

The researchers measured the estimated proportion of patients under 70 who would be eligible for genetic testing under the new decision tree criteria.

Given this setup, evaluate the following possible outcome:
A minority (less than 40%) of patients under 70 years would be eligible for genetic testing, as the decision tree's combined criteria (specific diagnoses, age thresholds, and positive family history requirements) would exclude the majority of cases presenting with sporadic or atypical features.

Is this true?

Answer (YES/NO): YES